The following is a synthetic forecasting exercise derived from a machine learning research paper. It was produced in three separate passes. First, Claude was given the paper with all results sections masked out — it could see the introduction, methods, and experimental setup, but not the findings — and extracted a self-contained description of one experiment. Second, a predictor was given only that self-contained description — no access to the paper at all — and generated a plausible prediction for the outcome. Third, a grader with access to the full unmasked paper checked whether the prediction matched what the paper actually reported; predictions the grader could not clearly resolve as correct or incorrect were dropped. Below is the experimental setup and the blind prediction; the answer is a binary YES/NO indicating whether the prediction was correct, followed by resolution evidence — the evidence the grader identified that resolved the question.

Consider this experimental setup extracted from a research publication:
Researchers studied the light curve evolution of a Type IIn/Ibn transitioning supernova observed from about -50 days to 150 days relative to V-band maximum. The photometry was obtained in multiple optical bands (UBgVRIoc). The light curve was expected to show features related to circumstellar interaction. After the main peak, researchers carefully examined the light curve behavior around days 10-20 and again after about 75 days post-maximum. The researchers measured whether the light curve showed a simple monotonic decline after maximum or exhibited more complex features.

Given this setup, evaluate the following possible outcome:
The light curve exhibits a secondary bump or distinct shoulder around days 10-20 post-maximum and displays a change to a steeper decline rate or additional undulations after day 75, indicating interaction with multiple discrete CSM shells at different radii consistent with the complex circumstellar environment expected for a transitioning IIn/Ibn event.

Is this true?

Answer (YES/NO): NO